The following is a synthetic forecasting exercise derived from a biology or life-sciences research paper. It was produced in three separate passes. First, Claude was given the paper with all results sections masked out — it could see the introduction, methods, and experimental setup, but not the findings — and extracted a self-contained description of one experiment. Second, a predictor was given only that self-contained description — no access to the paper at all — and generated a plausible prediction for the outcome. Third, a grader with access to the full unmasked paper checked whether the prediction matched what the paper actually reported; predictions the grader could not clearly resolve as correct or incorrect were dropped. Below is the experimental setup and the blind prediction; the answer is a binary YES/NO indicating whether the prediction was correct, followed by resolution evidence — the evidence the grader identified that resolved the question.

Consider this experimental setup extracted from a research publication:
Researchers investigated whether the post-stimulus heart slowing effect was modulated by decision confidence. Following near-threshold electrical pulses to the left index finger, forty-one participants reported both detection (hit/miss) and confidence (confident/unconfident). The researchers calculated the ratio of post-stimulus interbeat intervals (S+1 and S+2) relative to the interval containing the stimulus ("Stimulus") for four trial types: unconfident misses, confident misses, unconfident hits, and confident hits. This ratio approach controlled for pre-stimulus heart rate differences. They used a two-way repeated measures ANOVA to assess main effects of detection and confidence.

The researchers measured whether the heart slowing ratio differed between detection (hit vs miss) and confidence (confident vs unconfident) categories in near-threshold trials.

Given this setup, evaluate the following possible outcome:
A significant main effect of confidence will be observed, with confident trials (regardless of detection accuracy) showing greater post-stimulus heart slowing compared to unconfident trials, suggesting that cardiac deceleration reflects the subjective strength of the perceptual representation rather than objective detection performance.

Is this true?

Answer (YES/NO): NO